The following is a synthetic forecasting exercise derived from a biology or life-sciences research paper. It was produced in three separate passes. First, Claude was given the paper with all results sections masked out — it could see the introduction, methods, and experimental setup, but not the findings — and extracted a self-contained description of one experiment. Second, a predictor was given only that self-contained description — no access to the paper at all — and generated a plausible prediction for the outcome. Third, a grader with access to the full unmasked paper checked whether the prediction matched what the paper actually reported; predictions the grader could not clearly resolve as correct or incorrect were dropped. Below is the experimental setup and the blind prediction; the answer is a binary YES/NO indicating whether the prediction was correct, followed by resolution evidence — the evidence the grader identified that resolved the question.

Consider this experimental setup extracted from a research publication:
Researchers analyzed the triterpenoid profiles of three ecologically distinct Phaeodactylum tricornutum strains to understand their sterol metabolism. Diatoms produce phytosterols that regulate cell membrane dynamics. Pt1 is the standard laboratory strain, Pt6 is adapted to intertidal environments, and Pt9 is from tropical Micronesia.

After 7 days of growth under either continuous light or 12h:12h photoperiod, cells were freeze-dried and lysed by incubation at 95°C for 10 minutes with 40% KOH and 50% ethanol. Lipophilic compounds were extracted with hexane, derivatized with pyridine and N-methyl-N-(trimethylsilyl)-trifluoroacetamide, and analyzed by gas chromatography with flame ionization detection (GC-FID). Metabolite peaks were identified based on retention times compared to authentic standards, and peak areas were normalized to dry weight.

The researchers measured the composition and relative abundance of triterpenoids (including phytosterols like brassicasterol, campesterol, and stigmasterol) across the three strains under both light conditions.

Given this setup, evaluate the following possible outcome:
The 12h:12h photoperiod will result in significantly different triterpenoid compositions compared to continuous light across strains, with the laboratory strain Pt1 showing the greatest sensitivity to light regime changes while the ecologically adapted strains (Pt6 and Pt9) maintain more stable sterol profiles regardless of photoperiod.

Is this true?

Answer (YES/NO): NO